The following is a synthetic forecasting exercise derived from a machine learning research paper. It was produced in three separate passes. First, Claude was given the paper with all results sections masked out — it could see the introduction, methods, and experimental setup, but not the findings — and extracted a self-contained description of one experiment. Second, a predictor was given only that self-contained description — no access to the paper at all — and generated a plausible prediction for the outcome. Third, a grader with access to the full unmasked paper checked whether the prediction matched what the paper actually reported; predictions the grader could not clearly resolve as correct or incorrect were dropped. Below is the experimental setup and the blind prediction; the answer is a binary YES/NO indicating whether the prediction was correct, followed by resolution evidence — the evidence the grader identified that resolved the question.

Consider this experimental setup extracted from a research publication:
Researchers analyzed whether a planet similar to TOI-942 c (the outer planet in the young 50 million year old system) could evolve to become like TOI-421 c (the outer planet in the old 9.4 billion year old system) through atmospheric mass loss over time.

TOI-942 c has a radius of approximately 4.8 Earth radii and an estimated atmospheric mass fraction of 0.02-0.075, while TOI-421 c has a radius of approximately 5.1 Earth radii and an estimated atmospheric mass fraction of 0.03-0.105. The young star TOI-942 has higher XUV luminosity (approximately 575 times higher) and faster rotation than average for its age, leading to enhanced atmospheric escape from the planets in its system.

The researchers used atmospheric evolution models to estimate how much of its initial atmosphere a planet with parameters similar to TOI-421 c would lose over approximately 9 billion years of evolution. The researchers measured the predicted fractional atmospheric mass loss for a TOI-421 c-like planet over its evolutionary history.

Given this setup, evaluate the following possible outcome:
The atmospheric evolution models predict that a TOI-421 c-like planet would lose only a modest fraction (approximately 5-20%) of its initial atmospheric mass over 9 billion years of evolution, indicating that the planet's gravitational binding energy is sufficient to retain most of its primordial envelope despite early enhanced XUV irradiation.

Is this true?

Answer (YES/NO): NO